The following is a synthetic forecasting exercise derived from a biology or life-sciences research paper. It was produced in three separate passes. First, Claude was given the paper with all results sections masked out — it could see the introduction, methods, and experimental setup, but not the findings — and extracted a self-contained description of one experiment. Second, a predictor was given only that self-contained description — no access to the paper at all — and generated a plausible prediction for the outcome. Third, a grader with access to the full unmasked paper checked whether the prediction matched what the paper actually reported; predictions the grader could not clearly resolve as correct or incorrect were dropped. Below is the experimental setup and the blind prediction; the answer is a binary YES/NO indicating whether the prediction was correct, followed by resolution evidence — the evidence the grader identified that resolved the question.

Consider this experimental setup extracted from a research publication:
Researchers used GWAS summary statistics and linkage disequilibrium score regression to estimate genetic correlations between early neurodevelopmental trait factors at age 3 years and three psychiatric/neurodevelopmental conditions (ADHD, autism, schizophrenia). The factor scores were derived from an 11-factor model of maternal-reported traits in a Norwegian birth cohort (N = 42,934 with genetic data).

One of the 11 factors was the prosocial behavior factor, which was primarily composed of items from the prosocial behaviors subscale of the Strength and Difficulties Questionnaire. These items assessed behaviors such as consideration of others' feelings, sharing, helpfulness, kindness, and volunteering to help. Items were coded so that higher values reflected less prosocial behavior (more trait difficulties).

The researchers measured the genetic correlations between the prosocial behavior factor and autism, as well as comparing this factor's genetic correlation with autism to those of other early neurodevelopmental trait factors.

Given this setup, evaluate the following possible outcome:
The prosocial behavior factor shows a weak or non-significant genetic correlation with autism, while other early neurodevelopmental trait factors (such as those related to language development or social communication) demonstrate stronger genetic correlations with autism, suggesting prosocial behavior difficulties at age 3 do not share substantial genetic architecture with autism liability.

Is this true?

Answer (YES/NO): NO